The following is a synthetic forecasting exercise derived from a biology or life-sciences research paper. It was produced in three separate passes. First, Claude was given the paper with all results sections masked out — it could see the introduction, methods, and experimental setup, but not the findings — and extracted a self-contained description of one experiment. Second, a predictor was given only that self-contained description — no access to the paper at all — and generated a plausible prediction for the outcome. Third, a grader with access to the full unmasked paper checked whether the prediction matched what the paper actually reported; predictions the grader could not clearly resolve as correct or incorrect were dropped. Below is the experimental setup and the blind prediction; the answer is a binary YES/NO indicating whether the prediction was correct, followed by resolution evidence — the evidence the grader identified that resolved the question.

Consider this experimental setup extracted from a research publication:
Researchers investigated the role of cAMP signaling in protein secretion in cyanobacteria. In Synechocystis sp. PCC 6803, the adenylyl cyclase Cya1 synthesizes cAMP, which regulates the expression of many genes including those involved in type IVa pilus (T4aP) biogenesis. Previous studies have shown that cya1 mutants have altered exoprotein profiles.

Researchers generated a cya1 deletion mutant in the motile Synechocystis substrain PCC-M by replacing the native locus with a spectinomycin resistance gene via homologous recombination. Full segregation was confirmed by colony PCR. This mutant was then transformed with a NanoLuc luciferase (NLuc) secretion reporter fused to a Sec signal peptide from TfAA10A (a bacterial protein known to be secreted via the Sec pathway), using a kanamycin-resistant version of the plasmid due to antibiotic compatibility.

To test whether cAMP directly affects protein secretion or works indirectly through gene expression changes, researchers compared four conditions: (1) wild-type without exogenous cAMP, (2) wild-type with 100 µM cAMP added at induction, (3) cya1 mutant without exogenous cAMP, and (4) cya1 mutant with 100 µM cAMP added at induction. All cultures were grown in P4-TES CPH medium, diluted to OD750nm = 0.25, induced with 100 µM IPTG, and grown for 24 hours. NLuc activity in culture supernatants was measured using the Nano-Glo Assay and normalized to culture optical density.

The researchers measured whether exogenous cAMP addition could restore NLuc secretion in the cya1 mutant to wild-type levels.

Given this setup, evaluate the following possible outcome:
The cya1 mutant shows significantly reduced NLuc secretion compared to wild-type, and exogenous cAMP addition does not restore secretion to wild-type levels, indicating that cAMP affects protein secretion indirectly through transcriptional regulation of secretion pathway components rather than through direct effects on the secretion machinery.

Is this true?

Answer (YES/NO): NO